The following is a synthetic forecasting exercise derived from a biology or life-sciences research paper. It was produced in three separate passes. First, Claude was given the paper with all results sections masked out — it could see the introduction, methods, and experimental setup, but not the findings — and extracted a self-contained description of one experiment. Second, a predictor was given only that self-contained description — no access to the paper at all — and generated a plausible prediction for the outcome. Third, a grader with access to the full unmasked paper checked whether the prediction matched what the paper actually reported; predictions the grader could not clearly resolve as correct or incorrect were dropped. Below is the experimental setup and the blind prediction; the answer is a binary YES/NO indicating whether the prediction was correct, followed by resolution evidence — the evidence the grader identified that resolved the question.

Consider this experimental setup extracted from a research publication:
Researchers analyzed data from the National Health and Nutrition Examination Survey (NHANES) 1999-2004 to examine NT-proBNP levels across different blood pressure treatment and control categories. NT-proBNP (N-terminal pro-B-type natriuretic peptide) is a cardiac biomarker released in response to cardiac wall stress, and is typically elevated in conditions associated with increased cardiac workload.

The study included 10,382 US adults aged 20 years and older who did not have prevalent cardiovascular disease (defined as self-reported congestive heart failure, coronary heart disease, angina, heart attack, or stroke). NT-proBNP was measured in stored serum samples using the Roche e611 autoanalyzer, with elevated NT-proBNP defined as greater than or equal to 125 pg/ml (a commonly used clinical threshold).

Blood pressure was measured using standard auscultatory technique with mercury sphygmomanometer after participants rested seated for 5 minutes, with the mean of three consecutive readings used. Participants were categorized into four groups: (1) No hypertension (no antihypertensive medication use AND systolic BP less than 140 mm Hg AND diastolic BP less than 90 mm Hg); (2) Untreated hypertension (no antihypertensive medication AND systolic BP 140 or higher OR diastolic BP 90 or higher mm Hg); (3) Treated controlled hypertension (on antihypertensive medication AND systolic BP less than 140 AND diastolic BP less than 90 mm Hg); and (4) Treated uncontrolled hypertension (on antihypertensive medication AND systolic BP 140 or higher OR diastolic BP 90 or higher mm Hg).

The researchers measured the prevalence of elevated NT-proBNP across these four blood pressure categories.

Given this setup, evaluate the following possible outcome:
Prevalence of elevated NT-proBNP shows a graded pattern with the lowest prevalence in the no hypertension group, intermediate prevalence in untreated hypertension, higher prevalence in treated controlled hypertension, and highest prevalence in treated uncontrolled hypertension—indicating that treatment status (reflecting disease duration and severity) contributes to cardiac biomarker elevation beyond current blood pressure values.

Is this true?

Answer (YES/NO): NO